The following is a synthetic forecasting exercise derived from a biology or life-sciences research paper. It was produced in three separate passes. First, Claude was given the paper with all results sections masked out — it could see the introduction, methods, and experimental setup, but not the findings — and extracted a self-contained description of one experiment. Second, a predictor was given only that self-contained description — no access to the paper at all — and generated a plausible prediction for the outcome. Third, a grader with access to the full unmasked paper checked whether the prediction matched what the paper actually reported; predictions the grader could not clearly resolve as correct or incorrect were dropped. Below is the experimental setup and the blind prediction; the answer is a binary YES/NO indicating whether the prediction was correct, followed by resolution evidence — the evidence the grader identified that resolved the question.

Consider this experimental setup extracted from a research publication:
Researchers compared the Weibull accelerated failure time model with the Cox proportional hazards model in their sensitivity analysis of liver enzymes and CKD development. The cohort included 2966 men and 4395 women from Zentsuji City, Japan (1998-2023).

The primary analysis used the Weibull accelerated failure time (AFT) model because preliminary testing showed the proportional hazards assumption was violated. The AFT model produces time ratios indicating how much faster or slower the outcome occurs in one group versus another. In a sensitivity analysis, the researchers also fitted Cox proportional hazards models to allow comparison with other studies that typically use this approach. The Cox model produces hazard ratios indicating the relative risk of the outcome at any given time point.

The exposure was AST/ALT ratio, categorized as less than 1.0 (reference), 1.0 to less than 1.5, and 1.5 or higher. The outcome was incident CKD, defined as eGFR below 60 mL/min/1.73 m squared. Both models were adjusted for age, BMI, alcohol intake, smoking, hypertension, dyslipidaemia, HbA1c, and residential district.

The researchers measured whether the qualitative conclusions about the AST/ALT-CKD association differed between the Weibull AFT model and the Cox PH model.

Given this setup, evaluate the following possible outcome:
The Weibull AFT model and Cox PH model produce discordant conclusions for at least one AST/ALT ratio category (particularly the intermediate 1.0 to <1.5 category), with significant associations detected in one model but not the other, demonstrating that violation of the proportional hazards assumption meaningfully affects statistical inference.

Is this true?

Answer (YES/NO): NO